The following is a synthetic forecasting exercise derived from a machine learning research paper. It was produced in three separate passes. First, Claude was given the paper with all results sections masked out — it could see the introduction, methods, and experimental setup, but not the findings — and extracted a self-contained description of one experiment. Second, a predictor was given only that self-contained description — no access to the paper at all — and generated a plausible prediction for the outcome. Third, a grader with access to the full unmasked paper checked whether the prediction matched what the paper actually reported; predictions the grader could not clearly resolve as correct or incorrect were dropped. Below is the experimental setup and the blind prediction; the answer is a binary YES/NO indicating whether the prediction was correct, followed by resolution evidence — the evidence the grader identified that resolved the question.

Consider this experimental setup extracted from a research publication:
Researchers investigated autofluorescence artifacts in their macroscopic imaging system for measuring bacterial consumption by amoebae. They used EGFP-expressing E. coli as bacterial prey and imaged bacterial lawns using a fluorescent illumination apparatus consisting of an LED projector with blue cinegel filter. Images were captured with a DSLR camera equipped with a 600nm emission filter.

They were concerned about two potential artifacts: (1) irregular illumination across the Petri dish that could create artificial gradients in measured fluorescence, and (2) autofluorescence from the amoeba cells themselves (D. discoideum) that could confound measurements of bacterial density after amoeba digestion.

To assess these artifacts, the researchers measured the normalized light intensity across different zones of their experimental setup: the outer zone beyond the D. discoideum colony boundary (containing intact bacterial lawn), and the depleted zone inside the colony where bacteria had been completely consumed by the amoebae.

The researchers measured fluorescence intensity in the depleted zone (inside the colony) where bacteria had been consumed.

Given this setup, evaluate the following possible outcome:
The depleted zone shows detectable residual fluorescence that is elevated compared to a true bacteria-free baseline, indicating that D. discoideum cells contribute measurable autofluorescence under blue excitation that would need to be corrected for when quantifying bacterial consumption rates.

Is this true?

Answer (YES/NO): NO